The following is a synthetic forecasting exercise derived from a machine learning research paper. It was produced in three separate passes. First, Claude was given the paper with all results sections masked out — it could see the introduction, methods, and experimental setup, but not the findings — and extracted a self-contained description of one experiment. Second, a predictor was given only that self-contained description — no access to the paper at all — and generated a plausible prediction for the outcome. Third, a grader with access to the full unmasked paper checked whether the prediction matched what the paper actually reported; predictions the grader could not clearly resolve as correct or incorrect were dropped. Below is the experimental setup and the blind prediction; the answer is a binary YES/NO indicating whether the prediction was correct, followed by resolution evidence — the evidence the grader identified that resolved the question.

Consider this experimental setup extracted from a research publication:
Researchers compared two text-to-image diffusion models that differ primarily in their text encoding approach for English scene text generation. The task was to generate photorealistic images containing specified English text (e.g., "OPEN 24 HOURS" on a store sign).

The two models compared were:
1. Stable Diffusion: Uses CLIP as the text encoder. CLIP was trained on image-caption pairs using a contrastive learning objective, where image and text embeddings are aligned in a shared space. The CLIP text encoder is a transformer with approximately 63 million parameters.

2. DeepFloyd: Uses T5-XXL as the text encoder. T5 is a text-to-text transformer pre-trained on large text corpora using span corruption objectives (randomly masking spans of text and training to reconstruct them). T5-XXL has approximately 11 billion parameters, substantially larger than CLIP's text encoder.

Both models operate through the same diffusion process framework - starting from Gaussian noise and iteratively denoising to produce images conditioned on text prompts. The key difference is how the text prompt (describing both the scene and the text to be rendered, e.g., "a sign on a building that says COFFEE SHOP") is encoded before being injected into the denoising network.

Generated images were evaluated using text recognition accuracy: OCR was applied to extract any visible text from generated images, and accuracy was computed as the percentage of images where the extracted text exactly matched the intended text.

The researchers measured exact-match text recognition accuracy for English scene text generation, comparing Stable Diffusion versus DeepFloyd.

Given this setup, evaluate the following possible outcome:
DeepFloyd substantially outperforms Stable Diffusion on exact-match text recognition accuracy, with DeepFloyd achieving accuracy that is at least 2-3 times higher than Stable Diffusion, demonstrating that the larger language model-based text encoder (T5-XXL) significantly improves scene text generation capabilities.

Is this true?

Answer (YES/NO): YES